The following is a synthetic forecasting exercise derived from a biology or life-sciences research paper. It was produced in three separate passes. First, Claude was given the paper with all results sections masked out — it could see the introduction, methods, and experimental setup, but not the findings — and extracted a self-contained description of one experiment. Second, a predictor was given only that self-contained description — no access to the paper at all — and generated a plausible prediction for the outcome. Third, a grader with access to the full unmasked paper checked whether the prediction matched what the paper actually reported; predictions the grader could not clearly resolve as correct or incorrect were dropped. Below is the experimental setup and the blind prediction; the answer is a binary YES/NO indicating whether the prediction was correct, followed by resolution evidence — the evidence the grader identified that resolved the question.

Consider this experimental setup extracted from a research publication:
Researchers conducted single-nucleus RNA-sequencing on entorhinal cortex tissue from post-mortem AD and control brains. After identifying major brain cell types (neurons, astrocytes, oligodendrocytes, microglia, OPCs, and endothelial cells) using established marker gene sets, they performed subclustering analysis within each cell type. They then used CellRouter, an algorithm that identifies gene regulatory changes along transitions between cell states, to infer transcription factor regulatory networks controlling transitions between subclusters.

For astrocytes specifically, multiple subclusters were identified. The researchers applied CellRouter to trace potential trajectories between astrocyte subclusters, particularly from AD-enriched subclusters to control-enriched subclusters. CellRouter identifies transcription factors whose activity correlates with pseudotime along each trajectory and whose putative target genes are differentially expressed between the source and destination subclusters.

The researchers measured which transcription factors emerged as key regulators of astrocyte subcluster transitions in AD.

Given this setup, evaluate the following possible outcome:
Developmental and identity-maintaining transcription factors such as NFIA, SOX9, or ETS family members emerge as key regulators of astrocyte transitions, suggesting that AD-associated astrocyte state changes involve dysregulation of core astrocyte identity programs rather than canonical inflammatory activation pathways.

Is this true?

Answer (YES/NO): NO